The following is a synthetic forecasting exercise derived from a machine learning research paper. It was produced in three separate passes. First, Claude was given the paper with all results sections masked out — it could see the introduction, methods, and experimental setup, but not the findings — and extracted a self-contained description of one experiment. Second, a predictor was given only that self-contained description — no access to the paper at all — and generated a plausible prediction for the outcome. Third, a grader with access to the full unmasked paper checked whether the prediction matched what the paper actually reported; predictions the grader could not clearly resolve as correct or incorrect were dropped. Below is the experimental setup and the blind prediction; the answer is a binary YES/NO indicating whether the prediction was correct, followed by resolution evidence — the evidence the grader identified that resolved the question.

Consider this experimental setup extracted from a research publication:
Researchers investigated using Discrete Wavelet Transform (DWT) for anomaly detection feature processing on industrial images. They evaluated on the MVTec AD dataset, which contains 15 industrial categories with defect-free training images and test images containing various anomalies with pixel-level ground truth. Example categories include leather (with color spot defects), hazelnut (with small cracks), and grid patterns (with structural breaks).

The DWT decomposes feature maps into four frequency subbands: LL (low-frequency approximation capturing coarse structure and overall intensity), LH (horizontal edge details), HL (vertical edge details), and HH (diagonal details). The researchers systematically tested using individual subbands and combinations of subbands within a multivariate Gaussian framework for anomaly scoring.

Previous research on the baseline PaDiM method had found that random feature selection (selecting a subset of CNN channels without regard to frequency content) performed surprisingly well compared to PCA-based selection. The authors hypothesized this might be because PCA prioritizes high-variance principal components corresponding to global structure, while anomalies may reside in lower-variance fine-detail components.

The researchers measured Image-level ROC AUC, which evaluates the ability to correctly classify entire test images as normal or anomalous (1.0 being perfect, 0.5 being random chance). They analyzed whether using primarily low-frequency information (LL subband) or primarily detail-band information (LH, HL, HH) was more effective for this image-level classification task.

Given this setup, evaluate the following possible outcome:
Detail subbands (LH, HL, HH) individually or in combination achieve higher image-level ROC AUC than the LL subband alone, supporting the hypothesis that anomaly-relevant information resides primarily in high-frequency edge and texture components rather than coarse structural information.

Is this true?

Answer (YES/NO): NO